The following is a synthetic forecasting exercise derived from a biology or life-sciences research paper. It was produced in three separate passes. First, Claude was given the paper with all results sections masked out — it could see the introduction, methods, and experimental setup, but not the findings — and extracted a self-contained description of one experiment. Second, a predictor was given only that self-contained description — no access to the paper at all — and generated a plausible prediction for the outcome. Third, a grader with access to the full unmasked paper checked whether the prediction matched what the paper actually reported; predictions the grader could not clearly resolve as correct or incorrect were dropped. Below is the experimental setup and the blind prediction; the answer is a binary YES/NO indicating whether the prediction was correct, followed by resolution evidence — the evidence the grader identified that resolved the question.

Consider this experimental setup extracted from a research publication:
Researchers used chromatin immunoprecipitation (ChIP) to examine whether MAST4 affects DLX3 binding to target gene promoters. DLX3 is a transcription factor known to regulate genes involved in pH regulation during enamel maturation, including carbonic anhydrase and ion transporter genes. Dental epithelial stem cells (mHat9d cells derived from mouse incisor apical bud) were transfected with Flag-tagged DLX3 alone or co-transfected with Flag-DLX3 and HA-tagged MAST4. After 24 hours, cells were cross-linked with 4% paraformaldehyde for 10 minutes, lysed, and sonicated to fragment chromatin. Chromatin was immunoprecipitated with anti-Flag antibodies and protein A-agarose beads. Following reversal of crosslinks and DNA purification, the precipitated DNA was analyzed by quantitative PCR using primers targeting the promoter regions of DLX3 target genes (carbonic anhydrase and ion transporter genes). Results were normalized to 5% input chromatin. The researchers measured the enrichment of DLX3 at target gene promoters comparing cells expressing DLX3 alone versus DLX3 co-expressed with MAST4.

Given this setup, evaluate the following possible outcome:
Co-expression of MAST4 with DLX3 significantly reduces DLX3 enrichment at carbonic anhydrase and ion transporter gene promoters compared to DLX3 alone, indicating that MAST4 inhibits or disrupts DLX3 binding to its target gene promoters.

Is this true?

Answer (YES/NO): NO